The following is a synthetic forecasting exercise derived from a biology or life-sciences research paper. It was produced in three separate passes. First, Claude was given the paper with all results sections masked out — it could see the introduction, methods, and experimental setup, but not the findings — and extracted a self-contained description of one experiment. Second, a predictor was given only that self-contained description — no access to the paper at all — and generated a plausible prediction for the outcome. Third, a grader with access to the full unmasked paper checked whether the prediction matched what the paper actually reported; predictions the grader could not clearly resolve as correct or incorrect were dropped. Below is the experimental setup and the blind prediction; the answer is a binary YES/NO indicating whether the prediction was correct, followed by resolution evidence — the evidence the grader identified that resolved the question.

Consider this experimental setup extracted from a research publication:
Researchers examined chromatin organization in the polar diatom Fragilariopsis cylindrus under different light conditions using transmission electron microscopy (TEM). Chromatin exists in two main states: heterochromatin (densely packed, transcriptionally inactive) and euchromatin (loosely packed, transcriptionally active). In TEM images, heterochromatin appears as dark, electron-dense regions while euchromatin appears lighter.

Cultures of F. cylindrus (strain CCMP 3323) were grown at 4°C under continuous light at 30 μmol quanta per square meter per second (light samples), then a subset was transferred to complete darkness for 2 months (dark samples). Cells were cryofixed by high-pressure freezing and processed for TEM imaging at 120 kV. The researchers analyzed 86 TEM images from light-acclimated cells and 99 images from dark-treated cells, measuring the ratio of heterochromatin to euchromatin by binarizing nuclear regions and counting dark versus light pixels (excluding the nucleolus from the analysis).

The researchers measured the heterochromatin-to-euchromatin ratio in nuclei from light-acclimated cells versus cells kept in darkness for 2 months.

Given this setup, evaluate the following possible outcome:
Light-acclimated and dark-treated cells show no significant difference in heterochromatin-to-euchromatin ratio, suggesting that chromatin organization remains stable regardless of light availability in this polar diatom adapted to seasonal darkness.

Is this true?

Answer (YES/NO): NO